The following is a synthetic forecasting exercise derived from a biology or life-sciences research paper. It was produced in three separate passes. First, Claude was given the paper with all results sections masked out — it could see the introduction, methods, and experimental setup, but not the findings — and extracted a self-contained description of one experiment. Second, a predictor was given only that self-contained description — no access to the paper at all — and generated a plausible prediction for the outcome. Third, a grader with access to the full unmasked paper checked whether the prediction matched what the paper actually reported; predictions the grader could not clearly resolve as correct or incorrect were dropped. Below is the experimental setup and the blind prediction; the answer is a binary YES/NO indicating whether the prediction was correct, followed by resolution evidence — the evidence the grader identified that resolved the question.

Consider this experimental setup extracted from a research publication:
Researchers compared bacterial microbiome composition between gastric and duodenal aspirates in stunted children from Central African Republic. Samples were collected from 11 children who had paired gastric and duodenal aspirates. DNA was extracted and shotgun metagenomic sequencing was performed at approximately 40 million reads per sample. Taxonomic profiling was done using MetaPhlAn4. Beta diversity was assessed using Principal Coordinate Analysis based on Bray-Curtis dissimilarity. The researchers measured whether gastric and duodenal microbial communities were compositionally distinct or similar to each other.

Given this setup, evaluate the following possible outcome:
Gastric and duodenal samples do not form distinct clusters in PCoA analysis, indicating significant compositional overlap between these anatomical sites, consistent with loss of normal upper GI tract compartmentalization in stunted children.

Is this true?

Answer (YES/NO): YES